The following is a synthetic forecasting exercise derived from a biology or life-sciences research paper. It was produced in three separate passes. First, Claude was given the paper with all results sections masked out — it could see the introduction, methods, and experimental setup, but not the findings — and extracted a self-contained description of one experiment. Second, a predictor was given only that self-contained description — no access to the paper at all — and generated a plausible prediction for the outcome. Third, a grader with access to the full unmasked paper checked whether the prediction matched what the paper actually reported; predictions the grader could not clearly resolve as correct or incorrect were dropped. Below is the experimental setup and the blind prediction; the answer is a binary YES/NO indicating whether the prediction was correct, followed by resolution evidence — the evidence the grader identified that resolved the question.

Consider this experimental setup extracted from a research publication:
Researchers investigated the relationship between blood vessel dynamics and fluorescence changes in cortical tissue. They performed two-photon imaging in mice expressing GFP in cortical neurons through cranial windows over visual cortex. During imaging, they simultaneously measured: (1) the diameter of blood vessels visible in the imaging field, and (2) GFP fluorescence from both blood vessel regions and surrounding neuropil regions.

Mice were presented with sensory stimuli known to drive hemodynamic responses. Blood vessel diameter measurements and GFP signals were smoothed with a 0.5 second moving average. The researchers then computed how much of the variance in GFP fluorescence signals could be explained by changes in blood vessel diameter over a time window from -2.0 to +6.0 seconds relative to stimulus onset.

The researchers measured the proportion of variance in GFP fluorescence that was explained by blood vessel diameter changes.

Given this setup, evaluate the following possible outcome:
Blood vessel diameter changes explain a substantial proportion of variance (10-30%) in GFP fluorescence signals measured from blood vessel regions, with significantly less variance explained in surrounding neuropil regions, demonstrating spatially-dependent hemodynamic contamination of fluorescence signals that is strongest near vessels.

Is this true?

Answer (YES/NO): NO